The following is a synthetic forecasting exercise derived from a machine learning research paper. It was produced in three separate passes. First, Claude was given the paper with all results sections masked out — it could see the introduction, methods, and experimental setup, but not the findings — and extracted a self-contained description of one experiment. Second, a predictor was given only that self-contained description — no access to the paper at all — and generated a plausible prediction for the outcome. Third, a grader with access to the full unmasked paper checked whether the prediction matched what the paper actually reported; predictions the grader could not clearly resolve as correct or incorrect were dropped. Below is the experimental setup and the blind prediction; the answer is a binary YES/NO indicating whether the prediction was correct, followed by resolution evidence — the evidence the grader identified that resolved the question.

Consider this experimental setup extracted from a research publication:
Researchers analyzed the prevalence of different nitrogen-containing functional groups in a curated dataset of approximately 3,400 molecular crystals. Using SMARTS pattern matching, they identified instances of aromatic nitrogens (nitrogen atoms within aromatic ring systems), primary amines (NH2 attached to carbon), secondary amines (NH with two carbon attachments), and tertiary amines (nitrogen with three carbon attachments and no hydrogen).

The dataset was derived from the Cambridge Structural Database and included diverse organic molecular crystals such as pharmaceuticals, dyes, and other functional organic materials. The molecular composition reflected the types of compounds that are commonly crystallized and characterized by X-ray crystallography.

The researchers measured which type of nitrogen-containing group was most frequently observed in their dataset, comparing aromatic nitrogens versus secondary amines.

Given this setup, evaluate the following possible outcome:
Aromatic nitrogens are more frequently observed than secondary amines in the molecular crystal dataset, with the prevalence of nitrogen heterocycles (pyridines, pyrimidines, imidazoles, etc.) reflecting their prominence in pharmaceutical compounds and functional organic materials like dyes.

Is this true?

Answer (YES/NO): YES